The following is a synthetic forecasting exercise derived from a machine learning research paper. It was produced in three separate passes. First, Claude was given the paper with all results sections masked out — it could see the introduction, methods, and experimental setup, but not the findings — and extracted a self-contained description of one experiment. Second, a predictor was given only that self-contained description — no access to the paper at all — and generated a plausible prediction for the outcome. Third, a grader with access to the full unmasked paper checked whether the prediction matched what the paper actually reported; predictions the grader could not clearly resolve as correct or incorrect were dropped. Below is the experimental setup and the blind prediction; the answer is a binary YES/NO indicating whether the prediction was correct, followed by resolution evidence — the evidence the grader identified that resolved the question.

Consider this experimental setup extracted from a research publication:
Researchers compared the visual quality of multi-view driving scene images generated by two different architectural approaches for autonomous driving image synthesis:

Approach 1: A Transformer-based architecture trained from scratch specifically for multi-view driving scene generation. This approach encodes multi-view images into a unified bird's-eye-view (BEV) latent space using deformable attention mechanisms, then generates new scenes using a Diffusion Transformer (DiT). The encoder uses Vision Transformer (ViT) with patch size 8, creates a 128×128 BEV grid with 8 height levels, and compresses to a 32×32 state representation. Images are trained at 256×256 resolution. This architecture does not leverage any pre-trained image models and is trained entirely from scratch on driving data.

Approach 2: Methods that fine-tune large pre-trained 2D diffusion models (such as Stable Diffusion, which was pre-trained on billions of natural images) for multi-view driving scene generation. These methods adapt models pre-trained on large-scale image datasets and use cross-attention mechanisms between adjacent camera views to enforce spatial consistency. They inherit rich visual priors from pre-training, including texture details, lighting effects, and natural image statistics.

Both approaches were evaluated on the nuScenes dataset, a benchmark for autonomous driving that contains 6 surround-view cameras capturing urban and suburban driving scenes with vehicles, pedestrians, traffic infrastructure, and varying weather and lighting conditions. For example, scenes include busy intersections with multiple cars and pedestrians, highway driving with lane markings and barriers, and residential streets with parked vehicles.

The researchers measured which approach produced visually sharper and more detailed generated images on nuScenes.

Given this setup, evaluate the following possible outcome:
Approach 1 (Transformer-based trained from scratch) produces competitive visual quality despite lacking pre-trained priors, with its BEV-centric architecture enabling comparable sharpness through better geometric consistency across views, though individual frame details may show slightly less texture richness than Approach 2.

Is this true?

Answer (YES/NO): NO